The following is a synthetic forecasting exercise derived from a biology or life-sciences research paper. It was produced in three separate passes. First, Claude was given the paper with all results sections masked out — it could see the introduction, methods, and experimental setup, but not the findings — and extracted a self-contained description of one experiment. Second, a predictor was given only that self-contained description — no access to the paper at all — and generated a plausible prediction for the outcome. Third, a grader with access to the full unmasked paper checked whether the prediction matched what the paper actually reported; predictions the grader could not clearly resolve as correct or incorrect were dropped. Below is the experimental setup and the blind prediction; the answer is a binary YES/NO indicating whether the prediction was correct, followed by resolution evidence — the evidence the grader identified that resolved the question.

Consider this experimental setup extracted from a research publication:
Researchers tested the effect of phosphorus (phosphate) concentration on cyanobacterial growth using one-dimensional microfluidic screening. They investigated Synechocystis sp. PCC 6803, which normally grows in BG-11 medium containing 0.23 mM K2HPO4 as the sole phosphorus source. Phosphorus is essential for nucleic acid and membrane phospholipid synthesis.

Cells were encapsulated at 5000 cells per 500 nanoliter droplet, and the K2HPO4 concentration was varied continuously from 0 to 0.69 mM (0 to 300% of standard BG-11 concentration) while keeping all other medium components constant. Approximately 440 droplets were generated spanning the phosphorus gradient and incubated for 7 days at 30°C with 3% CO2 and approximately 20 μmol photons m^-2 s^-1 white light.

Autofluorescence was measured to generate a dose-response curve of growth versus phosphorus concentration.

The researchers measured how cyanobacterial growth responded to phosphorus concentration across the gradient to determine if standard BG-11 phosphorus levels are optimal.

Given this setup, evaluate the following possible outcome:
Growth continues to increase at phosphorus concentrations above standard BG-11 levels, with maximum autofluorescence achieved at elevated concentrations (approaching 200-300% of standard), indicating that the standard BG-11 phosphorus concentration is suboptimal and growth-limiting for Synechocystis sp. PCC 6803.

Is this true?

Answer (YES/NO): NO